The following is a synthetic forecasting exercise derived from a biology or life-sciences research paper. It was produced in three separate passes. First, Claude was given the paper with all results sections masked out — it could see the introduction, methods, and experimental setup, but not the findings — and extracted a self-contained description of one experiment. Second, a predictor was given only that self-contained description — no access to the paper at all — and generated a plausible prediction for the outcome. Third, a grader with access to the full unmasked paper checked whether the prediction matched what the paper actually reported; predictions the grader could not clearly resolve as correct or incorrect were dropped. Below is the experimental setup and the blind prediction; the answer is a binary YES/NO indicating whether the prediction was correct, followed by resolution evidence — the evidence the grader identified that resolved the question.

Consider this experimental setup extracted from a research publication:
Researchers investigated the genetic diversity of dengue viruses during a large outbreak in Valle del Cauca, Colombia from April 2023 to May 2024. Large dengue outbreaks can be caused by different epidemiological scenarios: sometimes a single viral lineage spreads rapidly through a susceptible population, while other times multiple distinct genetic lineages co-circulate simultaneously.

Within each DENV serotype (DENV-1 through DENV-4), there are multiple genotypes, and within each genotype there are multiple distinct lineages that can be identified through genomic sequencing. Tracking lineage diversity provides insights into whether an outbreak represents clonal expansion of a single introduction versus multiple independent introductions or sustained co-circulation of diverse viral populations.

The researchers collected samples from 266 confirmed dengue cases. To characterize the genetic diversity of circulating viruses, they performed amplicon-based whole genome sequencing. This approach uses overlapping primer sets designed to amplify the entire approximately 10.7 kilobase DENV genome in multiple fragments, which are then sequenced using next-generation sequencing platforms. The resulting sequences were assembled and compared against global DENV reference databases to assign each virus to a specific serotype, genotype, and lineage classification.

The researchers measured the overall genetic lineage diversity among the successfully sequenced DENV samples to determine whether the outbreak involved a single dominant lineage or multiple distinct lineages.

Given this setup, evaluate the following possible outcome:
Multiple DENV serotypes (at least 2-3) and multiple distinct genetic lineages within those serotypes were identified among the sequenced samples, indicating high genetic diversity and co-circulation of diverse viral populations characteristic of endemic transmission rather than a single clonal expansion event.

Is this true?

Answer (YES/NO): YES